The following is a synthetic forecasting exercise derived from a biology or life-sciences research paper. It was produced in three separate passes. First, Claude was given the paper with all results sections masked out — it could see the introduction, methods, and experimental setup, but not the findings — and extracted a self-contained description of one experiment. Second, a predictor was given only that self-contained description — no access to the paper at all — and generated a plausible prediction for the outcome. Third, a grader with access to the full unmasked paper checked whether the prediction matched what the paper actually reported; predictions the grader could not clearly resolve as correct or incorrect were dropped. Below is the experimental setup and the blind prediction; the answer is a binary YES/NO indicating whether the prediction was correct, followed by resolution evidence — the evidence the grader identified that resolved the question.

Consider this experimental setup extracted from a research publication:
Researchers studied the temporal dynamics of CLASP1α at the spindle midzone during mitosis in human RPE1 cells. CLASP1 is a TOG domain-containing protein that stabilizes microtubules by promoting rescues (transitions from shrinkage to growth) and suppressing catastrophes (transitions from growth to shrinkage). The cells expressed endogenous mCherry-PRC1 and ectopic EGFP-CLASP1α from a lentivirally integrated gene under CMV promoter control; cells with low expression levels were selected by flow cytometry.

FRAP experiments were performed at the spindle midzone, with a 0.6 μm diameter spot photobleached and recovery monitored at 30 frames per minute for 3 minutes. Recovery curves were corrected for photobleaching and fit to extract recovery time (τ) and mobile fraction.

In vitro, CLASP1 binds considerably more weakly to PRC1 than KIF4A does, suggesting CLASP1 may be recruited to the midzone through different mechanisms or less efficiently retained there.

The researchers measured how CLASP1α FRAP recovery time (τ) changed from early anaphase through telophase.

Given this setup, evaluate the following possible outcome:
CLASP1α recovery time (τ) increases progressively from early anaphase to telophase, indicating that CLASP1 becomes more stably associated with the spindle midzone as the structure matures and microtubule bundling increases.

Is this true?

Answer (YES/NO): YES